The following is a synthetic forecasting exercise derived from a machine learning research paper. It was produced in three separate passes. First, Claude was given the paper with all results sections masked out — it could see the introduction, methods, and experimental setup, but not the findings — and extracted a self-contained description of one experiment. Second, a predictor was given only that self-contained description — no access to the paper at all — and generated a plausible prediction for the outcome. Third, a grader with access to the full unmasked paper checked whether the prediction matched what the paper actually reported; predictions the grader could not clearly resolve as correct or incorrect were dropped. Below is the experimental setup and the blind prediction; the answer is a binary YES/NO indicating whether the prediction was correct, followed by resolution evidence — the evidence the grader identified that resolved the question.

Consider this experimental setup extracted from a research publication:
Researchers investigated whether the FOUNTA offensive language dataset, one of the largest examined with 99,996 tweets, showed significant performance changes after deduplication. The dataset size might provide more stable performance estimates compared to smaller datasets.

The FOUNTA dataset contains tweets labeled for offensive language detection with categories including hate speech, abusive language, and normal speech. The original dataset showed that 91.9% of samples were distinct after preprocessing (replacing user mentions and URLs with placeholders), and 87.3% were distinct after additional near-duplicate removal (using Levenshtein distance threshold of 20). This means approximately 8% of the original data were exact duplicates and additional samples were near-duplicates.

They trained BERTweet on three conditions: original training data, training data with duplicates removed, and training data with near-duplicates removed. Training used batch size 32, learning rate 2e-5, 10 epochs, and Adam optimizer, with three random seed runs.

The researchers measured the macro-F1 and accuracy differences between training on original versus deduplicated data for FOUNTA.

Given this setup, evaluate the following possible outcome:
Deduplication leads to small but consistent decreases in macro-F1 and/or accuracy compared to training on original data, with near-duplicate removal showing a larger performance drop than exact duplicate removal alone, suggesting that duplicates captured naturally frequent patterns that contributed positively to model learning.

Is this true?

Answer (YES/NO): NO